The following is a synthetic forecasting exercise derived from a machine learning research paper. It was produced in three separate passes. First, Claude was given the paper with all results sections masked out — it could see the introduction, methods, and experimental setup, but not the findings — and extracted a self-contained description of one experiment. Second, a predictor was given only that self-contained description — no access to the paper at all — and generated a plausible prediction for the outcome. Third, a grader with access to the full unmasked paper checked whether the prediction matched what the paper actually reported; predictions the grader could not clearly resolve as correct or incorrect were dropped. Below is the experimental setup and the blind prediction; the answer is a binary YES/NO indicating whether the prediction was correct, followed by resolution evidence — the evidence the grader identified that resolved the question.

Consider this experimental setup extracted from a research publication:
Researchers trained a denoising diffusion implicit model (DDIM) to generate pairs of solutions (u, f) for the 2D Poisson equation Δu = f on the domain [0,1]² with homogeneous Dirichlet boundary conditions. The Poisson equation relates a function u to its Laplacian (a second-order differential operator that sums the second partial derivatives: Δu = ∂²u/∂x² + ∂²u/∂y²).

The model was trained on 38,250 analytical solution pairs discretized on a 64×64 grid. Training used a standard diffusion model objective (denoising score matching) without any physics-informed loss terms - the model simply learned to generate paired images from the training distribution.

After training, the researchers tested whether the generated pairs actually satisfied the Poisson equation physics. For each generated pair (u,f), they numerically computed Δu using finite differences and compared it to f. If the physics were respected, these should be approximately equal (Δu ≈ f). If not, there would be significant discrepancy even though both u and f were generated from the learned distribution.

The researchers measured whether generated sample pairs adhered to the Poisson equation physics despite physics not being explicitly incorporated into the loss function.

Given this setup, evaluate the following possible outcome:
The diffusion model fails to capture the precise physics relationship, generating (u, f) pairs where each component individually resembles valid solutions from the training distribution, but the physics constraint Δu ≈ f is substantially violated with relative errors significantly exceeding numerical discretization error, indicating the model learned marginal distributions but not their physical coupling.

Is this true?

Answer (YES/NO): NO